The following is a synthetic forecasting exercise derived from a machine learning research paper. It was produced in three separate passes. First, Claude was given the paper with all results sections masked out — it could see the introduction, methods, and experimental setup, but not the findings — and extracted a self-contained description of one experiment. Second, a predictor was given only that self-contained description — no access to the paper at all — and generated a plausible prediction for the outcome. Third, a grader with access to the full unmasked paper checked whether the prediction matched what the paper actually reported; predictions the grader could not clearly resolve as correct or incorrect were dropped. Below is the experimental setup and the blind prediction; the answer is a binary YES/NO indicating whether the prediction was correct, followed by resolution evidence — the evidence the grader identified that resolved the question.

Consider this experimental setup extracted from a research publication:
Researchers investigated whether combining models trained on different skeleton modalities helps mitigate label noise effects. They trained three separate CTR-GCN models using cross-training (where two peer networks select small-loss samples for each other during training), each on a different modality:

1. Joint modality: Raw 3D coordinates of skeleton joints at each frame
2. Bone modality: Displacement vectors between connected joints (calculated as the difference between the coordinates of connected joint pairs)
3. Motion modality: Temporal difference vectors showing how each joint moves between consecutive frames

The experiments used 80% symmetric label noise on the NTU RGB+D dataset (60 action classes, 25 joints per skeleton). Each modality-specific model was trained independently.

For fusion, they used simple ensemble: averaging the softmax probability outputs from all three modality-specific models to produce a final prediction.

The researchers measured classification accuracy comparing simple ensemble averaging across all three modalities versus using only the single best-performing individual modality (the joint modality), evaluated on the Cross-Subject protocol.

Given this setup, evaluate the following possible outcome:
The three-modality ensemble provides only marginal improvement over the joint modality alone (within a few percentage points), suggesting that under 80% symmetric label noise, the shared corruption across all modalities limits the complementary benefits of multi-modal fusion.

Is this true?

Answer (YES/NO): YES